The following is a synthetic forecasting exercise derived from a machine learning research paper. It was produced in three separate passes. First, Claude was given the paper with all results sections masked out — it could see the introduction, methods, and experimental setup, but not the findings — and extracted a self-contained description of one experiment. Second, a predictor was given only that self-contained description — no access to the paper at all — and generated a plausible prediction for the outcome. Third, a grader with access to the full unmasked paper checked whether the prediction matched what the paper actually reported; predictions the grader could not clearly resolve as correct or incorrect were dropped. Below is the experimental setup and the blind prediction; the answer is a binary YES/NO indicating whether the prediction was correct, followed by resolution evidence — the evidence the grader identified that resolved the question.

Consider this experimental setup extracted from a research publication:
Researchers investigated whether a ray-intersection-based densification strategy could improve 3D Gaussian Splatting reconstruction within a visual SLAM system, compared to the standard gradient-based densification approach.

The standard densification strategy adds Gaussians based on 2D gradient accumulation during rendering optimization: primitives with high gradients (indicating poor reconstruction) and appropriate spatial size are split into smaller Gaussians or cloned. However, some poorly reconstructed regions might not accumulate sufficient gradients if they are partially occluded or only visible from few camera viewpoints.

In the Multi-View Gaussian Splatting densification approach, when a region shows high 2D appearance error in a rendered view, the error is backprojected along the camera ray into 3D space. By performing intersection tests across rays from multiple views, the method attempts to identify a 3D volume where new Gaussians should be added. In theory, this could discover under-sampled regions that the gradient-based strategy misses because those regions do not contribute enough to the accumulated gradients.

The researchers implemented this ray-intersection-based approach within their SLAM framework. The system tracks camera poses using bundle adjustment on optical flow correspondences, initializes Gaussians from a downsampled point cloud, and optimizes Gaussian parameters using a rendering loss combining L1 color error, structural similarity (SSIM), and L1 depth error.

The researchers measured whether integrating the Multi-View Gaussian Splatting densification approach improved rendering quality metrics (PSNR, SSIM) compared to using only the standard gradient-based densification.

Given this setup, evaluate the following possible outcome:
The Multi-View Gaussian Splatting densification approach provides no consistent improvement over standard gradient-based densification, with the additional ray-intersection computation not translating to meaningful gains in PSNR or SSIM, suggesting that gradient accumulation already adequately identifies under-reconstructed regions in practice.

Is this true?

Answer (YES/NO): NO